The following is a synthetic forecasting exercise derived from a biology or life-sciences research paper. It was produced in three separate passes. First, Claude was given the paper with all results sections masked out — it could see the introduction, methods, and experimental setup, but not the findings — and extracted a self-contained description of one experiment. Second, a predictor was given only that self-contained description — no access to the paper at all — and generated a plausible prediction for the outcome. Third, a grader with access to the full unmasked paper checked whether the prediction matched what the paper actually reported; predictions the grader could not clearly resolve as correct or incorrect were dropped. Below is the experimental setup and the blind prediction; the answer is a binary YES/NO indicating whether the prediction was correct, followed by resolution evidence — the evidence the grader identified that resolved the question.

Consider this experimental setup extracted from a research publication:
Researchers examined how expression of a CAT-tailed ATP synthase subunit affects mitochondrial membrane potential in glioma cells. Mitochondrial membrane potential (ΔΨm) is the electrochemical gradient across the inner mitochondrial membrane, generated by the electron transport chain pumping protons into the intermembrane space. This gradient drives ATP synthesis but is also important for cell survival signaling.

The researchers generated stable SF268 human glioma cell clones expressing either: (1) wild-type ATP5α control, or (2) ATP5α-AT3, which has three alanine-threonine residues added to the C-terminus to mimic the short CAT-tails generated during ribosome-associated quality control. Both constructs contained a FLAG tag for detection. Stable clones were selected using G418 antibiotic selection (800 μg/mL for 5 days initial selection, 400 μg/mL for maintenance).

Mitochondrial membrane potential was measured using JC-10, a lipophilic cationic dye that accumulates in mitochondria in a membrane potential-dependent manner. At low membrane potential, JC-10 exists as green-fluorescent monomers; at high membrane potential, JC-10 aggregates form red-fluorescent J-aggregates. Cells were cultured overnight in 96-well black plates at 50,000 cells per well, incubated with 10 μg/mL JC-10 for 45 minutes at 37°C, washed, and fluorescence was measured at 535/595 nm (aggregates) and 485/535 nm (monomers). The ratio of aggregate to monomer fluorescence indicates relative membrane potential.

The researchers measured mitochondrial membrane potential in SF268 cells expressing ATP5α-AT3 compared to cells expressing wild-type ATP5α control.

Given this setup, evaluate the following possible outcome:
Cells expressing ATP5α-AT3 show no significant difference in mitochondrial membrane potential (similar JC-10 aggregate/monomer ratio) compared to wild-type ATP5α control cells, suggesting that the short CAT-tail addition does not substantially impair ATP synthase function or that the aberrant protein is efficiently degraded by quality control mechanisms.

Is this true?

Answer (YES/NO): NO